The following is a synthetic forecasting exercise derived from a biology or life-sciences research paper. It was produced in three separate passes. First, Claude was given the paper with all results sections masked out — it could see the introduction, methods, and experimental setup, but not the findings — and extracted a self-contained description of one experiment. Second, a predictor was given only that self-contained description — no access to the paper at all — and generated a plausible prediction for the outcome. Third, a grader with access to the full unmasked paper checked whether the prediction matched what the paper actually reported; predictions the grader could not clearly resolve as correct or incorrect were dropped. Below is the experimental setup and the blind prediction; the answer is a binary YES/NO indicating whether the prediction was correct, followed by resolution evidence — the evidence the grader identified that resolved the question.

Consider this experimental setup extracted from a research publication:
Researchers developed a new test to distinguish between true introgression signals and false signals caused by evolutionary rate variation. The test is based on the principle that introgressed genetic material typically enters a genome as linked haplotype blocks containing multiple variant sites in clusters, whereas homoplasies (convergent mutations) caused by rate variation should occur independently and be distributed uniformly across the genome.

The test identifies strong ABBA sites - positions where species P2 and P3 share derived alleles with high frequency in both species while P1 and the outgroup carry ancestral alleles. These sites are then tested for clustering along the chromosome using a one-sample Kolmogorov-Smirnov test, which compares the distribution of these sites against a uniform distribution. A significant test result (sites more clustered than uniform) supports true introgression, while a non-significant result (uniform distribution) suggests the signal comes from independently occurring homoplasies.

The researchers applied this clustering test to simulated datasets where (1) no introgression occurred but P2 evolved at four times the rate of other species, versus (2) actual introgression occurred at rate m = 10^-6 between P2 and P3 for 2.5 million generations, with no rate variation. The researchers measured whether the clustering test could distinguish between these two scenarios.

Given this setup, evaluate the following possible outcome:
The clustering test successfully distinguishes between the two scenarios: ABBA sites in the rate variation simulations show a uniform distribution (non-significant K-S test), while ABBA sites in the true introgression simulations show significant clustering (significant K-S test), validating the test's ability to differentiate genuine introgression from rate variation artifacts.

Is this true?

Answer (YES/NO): YES